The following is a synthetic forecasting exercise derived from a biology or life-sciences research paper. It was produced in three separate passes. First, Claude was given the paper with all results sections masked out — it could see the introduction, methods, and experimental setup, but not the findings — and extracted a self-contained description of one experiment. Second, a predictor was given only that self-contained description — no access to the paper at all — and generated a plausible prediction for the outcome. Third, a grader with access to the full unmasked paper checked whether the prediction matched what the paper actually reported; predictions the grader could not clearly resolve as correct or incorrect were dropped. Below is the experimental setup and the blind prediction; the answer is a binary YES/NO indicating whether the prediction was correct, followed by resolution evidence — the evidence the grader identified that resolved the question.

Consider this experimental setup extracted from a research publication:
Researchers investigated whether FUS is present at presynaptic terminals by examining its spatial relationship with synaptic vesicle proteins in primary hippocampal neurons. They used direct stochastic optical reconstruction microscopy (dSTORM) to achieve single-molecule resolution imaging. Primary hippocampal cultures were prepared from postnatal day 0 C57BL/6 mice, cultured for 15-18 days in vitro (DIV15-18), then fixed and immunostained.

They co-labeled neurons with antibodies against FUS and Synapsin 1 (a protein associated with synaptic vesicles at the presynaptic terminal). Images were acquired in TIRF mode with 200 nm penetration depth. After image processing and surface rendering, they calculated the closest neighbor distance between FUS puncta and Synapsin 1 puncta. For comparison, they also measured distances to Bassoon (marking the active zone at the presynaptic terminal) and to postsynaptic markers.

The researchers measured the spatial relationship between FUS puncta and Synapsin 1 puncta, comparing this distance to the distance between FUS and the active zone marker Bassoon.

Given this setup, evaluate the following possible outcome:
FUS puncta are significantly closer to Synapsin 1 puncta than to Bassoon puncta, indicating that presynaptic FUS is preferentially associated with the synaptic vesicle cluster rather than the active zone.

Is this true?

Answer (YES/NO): YES